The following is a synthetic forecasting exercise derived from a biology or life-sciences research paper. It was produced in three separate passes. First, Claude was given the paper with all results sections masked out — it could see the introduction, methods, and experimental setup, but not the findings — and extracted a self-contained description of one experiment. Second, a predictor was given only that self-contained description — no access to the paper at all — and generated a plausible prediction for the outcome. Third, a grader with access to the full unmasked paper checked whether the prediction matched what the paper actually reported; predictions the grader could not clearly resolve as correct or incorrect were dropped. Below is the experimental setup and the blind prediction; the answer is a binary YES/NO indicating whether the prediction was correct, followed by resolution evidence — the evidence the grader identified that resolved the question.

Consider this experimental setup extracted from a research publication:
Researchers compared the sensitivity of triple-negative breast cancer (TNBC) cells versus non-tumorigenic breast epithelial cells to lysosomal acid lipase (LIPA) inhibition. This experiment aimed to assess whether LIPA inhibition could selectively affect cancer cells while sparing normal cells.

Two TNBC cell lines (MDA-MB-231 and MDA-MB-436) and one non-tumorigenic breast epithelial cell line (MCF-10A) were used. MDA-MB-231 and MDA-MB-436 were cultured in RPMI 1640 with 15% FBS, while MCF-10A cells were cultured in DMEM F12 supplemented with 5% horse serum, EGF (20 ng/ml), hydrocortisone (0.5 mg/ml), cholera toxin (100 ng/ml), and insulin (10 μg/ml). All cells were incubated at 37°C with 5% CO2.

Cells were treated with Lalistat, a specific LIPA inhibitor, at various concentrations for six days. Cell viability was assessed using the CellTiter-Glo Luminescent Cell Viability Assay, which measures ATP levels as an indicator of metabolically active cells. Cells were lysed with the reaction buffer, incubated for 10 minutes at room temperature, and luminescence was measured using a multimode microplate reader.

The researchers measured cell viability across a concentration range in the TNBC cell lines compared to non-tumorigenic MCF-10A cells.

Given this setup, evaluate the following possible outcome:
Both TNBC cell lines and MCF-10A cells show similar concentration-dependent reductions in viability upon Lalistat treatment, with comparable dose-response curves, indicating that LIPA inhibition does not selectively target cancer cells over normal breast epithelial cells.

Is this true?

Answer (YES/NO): NO